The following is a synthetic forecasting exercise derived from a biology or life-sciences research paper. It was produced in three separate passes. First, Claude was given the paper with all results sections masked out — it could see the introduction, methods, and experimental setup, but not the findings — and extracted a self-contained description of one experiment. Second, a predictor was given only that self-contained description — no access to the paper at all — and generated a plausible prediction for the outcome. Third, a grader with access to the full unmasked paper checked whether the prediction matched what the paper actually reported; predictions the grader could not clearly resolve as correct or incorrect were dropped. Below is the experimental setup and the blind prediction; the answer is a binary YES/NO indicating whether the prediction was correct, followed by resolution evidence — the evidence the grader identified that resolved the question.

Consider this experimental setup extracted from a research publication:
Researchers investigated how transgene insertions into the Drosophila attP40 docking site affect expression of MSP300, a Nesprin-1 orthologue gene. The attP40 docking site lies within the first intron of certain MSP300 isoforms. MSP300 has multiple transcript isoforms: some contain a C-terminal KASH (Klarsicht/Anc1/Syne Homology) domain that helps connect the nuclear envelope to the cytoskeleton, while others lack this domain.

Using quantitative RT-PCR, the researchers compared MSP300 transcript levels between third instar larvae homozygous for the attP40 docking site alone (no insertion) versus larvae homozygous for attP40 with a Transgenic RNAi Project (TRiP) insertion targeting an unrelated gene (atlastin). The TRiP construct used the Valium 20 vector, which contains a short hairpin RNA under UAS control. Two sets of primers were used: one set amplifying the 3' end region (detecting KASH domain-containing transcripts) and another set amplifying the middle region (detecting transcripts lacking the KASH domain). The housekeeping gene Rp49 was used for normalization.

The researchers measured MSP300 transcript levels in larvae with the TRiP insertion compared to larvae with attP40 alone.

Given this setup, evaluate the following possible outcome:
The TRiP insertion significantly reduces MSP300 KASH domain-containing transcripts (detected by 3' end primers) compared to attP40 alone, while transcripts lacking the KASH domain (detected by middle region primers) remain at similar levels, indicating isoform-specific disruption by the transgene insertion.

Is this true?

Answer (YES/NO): NO